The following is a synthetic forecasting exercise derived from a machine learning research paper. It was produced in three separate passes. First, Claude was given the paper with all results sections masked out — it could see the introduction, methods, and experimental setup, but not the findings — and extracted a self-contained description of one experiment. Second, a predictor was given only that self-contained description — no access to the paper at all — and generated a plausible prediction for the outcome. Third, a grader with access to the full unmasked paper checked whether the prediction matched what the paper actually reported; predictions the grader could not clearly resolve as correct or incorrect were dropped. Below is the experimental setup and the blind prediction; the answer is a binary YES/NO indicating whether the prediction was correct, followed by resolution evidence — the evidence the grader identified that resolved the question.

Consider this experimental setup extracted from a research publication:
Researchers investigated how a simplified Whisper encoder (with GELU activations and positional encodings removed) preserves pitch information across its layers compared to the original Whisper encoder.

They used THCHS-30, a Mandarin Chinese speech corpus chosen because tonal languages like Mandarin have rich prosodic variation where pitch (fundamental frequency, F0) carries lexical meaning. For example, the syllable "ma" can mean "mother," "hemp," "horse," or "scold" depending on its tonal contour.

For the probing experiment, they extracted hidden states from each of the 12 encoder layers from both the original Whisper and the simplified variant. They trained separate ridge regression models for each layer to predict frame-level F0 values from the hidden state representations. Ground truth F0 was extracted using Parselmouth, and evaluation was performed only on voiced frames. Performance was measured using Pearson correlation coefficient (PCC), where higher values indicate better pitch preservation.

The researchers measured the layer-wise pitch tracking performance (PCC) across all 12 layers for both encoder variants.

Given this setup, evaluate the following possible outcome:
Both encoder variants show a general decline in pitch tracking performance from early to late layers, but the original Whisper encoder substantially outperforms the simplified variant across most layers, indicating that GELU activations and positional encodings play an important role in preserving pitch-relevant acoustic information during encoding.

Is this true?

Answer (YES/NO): NO